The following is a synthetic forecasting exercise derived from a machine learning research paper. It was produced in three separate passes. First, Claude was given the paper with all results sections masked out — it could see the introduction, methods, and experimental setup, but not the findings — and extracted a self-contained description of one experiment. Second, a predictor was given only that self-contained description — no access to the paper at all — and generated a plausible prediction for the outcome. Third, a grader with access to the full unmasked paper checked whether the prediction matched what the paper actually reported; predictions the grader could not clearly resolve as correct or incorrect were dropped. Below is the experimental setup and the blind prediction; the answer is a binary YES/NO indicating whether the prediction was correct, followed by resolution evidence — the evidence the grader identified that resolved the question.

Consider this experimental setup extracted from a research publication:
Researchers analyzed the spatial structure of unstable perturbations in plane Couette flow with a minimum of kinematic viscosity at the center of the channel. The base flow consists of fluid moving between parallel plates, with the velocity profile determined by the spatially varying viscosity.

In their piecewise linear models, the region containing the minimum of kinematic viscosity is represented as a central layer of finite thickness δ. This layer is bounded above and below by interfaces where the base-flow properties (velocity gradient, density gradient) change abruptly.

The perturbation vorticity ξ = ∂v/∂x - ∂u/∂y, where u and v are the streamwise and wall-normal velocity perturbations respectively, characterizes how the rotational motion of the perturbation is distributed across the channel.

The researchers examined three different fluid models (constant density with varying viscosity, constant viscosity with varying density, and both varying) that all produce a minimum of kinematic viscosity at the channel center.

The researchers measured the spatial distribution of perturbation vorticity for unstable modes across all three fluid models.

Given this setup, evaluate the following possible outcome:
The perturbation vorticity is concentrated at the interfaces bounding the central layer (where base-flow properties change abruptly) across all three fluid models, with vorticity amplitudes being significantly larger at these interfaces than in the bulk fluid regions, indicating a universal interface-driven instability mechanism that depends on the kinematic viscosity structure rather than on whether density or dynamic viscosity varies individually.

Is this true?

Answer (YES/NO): YES